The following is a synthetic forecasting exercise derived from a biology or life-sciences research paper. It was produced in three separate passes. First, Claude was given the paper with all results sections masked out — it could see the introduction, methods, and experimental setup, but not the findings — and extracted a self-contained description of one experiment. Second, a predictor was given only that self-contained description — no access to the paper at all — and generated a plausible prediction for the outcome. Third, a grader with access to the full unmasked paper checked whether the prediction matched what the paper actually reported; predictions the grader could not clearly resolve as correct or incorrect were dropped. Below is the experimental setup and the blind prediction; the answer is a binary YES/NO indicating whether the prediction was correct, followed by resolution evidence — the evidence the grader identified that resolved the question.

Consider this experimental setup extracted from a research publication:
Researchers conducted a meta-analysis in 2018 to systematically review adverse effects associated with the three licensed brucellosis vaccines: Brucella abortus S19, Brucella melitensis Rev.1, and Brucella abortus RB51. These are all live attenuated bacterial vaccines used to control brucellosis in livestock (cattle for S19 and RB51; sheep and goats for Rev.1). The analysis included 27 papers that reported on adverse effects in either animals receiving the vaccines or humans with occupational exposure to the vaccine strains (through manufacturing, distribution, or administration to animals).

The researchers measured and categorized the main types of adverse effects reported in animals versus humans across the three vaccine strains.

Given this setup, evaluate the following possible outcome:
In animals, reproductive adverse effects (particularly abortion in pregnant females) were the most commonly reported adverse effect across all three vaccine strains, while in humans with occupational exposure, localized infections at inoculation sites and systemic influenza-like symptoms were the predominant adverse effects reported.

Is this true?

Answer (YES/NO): NO